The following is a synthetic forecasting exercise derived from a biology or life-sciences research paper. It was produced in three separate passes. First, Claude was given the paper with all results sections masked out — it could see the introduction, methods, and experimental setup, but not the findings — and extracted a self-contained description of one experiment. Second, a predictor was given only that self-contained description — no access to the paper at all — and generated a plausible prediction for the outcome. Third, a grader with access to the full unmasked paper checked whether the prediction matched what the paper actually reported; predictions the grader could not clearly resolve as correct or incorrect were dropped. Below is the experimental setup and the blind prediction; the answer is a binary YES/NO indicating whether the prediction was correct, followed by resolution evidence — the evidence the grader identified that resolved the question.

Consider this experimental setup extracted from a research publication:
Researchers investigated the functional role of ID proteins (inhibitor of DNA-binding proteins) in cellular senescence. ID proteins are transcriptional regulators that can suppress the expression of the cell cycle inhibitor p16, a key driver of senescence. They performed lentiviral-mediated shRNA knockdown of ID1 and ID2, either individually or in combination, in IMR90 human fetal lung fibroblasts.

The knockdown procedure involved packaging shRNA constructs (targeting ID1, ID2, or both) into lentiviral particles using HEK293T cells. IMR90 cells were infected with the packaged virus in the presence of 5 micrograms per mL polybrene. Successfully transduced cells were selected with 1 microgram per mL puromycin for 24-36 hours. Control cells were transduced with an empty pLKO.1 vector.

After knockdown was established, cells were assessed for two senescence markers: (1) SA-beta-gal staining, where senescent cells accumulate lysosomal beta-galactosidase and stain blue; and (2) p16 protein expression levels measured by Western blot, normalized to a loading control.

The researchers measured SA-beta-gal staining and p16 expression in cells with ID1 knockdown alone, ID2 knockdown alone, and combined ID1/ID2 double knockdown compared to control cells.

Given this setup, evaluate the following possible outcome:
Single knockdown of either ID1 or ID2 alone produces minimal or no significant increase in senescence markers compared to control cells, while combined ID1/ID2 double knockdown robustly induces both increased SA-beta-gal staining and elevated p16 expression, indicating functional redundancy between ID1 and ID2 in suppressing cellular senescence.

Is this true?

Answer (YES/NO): NO